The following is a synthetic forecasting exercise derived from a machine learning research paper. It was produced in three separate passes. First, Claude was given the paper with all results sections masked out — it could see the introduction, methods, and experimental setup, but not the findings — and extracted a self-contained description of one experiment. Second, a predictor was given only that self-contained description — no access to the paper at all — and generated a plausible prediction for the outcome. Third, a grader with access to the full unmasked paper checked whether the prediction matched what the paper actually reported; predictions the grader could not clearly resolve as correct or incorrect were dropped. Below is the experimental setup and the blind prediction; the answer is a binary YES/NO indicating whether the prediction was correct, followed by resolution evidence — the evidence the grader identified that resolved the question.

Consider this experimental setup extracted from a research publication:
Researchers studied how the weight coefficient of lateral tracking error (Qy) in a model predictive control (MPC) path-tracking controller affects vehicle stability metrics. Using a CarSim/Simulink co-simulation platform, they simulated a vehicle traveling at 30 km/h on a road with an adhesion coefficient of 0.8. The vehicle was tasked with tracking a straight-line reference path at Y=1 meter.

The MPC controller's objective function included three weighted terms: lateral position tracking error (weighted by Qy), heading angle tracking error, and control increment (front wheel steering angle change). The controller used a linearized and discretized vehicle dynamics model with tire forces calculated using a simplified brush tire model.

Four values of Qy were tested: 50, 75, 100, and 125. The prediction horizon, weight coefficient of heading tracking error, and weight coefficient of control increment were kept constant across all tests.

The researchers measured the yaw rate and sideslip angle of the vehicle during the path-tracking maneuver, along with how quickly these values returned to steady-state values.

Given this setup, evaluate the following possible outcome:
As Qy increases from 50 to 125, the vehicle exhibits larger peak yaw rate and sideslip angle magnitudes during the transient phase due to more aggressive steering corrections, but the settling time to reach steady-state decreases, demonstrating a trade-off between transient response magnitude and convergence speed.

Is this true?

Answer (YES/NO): NO